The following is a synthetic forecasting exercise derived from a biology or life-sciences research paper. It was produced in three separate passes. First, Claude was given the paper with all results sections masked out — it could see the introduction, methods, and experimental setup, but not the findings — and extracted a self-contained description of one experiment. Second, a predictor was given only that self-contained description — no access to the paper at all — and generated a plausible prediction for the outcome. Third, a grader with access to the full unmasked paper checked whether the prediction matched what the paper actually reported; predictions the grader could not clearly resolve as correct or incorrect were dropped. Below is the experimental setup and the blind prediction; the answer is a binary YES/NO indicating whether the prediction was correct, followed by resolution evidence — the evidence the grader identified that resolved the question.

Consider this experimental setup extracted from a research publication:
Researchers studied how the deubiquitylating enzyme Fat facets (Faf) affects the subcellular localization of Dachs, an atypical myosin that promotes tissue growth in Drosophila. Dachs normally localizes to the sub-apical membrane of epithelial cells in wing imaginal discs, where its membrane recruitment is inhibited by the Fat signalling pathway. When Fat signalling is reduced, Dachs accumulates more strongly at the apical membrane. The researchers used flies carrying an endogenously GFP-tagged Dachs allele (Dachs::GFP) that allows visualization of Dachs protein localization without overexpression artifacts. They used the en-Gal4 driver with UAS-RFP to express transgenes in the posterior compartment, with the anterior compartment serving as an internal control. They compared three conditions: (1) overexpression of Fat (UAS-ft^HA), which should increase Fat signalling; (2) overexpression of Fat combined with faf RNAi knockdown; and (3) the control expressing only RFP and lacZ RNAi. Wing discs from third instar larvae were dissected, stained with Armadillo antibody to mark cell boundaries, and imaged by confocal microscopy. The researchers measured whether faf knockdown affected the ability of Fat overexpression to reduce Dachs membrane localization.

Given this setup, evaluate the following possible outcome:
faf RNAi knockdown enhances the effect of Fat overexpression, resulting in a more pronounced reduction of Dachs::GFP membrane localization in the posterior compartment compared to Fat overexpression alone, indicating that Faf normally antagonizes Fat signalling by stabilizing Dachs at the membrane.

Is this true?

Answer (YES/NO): NO